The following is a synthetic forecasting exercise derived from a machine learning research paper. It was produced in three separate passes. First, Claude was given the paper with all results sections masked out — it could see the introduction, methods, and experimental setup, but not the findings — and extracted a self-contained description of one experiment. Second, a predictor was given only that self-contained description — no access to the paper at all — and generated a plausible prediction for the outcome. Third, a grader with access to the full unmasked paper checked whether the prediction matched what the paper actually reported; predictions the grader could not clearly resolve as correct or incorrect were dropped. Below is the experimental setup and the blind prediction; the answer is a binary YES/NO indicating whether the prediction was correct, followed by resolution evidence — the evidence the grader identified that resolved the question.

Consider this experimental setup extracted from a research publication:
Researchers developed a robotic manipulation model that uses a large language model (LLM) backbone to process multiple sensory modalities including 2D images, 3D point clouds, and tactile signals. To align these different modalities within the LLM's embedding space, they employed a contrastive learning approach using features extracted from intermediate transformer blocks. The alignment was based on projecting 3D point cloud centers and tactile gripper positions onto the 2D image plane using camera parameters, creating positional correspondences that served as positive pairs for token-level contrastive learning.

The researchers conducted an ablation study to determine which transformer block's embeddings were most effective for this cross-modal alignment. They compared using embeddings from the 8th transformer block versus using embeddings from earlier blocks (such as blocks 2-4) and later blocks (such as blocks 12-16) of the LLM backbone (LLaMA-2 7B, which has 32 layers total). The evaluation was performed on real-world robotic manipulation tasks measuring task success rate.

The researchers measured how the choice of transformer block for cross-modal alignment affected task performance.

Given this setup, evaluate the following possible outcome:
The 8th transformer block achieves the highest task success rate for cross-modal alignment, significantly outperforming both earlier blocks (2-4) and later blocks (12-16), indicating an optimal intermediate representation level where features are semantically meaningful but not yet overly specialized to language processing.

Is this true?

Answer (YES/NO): YES